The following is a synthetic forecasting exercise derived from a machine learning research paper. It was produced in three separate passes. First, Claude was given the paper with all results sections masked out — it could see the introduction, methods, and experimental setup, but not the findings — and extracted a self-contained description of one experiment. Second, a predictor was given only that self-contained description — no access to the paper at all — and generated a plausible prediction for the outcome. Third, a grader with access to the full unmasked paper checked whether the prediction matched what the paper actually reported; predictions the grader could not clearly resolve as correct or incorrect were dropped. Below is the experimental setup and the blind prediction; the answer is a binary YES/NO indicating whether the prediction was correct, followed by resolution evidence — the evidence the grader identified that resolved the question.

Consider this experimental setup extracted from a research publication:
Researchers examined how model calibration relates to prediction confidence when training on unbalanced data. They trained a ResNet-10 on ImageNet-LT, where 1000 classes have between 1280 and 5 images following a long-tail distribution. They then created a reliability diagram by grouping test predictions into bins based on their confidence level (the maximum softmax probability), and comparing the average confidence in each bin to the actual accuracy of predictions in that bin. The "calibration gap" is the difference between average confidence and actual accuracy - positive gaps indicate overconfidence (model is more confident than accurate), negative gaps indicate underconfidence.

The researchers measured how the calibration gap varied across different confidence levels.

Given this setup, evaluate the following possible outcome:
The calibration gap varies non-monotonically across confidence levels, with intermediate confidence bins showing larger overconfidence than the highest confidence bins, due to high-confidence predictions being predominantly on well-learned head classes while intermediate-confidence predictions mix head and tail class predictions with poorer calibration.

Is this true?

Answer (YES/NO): NO